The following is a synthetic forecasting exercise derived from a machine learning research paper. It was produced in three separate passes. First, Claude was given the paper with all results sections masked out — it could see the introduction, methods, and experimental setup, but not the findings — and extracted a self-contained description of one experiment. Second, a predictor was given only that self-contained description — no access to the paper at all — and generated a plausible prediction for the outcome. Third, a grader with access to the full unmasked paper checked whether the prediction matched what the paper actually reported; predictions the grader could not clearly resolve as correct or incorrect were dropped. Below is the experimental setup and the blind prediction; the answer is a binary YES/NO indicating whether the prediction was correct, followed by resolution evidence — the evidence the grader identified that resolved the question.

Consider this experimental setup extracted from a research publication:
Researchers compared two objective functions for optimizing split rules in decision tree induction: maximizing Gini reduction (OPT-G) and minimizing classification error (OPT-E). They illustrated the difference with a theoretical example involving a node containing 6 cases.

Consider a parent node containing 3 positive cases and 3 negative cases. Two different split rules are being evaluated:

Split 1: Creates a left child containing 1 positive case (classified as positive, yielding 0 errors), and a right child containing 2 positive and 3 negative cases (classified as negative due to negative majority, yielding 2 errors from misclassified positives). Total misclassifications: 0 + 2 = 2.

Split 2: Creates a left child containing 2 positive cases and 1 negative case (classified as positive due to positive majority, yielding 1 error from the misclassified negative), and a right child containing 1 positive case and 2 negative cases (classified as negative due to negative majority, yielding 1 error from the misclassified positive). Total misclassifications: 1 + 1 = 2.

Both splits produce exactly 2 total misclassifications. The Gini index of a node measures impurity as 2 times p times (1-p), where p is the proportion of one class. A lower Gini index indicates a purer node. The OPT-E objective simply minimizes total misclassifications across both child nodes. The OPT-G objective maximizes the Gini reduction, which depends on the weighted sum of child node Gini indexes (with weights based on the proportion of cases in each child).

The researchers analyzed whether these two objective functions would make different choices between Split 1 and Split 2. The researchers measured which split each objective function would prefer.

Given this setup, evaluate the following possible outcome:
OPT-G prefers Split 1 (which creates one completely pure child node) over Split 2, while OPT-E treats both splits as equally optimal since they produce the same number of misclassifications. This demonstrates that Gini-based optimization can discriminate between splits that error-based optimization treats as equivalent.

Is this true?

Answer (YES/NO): NO